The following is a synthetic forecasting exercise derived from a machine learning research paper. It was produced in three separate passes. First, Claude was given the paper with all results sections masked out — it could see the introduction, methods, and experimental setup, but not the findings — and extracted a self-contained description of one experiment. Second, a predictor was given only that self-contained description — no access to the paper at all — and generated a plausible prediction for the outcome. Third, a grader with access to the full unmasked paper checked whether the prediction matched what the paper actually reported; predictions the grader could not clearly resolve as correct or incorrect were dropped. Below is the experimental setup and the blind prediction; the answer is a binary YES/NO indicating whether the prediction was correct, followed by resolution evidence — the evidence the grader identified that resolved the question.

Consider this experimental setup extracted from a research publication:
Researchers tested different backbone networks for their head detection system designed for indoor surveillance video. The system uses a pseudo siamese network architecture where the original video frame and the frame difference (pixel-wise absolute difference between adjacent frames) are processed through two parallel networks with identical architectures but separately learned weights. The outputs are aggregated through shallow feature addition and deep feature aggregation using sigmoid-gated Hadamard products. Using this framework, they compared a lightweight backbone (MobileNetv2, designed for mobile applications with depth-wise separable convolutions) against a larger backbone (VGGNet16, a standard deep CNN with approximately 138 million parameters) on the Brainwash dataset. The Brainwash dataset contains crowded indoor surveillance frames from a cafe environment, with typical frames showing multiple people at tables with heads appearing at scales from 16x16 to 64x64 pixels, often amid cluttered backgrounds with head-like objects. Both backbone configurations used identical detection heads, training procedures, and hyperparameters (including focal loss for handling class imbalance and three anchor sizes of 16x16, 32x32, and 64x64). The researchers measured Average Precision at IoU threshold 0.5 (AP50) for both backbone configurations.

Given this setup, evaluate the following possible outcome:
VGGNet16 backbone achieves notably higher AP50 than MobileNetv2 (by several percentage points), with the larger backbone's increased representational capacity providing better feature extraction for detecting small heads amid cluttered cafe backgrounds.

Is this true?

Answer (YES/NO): NO